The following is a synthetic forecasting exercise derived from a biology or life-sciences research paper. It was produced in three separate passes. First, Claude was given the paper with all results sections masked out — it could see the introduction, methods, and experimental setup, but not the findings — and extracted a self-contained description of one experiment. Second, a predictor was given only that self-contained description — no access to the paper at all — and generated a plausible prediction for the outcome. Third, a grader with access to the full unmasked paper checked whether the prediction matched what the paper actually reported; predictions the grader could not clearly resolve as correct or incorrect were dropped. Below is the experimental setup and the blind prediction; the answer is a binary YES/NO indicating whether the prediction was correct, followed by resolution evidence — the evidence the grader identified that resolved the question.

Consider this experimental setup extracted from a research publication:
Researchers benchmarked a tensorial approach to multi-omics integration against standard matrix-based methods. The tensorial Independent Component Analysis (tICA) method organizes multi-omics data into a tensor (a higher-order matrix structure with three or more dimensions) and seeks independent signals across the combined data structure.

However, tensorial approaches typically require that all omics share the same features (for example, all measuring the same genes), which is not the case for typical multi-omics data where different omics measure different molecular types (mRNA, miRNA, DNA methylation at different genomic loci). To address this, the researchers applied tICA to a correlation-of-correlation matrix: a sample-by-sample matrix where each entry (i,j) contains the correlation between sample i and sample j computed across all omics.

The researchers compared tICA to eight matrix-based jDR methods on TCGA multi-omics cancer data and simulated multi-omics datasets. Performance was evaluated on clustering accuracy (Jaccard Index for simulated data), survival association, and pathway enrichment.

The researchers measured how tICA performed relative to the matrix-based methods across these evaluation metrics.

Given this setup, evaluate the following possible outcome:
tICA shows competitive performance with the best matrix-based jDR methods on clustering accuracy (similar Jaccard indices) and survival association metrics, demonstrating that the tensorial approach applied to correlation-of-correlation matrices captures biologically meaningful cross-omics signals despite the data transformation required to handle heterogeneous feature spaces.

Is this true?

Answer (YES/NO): NO